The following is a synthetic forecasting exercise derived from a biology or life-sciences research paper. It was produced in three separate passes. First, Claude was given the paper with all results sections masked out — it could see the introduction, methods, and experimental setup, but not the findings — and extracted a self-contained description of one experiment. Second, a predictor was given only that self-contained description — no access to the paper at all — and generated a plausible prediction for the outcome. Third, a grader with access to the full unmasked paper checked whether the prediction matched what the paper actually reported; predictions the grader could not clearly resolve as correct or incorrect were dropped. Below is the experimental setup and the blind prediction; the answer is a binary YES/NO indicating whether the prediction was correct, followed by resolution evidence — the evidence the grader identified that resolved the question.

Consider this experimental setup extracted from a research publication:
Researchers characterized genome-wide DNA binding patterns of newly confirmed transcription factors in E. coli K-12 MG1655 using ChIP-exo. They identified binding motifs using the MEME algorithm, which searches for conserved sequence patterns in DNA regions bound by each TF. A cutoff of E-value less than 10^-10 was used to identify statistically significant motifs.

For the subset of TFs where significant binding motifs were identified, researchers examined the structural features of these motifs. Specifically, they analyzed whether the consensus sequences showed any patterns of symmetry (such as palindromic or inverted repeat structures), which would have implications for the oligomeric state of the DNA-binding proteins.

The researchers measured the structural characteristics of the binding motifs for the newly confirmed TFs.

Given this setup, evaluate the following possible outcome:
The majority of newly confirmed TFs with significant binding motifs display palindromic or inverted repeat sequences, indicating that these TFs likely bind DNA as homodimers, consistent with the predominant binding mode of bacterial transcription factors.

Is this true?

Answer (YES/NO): YES